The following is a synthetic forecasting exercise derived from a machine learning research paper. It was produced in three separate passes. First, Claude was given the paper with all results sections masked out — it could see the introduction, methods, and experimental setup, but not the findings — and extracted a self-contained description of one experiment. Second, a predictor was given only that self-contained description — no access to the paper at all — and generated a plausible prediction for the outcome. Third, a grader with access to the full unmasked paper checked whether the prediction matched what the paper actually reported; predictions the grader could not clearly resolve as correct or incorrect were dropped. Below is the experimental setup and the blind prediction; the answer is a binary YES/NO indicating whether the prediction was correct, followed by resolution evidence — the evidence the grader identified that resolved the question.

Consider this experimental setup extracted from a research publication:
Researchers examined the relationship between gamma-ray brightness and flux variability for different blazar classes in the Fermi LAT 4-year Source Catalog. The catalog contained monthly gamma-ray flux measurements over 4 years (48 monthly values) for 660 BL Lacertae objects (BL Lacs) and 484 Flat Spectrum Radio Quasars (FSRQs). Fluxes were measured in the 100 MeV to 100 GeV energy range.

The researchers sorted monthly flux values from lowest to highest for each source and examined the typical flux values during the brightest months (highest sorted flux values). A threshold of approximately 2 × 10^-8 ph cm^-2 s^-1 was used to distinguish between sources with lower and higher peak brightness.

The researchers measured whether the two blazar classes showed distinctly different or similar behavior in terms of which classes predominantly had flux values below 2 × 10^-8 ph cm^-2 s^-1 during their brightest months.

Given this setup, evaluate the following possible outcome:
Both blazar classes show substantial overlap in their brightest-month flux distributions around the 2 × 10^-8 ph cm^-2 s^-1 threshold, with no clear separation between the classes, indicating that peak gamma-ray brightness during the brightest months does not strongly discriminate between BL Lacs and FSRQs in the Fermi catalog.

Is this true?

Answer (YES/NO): NO